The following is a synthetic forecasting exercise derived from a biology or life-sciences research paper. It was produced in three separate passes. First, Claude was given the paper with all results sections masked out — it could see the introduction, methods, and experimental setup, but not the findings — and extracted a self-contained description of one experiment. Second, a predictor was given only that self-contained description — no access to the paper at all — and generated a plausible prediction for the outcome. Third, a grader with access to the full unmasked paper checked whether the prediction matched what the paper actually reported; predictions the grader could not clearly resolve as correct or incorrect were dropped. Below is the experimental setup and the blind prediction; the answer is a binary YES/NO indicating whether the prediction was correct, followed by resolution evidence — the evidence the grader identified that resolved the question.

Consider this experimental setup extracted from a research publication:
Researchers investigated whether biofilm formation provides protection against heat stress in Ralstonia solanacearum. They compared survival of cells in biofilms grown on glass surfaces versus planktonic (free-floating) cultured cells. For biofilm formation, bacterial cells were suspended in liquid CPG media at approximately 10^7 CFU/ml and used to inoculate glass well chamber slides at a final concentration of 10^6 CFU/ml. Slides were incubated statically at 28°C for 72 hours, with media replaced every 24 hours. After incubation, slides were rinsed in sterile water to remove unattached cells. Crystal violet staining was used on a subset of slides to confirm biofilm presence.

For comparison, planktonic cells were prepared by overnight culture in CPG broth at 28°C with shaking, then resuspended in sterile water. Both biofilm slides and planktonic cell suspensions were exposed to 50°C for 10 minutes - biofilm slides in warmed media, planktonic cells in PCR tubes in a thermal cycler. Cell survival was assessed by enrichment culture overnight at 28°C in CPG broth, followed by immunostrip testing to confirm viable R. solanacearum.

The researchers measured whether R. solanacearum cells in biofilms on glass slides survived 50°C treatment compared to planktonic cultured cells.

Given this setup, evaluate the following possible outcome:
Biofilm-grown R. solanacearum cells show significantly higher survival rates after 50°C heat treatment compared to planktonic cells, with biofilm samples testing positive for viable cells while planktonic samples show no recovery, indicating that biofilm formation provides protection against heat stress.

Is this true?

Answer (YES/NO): YES